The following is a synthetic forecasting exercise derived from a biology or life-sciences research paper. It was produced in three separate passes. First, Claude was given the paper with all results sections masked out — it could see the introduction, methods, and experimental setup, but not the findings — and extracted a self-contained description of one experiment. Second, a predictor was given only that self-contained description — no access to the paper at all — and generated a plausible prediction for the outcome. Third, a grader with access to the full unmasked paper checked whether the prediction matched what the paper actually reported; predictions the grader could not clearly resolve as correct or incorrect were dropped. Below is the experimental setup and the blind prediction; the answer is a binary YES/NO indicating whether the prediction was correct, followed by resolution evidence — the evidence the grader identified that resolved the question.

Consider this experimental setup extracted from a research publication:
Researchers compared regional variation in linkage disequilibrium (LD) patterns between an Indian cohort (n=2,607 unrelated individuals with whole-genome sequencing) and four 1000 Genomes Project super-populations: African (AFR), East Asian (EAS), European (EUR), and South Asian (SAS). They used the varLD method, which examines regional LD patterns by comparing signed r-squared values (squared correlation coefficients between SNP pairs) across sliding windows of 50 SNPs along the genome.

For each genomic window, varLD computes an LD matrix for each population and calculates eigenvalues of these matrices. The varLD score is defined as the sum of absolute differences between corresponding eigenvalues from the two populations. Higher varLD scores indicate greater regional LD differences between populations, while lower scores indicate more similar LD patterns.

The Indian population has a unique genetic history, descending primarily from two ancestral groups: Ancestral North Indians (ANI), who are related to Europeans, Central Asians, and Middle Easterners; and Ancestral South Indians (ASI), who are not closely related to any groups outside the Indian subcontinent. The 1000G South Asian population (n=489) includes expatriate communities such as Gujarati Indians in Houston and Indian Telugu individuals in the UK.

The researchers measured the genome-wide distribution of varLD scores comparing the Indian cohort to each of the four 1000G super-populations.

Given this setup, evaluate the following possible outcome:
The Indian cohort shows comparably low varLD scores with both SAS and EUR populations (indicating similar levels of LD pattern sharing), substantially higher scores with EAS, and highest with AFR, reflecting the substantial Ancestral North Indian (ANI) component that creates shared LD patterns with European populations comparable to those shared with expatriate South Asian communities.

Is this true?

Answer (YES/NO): NO